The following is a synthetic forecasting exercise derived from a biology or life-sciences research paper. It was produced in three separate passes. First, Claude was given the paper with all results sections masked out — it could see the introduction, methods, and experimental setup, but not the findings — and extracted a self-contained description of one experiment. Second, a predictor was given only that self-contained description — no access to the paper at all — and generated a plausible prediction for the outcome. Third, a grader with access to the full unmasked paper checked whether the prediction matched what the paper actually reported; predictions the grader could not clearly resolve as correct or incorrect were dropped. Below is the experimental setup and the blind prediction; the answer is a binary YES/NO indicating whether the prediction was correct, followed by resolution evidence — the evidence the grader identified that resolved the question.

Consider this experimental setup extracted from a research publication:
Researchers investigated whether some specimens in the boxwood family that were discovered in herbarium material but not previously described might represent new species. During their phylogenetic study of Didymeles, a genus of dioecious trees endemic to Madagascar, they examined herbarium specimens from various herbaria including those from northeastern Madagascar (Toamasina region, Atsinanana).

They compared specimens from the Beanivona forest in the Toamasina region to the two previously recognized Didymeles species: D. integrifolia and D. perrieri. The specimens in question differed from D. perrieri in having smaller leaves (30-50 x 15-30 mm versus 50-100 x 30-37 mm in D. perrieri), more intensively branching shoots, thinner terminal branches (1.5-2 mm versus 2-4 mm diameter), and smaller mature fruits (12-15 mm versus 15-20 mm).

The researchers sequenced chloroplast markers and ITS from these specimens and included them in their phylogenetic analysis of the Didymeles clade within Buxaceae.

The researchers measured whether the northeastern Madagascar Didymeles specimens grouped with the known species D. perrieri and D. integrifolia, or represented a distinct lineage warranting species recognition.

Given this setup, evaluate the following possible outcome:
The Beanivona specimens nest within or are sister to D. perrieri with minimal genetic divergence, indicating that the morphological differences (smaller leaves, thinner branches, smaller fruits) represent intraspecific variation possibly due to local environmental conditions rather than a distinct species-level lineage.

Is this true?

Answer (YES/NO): NO